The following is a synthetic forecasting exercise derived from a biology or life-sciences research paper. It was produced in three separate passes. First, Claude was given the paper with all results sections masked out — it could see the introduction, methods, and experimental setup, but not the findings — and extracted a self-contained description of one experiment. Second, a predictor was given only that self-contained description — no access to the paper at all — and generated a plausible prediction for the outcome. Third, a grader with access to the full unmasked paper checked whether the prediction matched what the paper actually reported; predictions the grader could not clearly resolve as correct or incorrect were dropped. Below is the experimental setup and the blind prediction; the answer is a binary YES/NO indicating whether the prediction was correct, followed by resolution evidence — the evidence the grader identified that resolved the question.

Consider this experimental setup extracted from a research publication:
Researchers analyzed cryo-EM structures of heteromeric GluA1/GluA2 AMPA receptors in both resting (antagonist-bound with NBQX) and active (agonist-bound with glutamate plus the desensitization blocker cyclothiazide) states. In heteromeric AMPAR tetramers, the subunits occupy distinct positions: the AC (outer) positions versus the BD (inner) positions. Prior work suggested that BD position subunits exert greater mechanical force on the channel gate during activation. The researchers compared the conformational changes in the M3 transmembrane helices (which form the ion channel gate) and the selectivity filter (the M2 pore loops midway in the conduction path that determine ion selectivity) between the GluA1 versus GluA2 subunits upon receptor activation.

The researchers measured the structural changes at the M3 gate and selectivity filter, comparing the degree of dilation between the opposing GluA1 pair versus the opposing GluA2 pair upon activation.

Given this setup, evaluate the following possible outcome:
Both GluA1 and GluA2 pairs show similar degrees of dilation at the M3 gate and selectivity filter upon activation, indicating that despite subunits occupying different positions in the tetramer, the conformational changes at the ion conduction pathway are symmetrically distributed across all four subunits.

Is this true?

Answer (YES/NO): NO